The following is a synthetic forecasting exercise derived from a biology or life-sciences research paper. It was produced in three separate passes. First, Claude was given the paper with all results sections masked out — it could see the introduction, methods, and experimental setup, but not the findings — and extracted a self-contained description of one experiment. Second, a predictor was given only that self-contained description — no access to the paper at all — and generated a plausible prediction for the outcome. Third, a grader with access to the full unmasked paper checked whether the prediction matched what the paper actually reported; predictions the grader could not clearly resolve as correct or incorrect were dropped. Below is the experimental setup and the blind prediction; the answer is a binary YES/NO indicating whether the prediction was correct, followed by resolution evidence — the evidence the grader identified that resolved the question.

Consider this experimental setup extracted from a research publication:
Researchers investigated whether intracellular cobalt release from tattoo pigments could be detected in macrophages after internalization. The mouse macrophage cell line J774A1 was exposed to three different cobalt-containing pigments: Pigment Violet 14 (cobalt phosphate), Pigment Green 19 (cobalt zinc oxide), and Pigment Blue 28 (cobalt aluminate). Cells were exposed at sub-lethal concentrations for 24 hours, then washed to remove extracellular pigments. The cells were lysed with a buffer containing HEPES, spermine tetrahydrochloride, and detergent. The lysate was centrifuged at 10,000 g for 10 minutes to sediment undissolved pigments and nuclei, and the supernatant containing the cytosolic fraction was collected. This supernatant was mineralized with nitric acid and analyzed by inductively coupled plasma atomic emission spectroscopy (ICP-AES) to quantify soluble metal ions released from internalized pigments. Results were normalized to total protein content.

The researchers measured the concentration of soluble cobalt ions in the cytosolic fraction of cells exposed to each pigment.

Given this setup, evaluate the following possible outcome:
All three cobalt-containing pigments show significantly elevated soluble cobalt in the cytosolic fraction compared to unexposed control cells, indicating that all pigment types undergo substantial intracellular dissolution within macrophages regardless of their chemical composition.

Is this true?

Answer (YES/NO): NO